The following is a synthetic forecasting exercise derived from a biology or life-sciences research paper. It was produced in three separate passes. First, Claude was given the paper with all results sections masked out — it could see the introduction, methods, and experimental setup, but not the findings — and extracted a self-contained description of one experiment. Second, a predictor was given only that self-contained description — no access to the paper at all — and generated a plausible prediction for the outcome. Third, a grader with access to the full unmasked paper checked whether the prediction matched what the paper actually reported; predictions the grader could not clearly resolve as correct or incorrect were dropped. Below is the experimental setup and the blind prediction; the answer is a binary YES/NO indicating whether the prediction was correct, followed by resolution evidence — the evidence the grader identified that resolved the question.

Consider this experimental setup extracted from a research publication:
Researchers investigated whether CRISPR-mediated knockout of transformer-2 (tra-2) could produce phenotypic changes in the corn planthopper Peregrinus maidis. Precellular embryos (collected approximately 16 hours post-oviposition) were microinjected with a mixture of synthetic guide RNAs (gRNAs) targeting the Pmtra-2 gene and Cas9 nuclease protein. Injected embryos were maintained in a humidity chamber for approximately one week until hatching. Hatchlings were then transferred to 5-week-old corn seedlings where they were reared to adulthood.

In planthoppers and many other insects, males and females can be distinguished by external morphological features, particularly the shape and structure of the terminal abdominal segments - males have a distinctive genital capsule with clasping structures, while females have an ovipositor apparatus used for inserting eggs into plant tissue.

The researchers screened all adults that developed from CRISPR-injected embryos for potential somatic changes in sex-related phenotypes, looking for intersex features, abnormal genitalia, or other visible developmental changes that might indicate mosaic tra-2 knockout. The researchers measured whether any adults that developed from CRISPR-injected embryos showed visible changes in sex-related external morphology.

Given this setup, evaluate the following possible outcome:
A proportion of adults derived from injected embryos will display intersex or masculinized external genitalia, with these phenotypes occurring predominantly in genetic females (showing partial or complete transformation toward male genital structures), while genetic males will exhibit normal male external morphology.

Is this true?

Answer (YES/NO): NO